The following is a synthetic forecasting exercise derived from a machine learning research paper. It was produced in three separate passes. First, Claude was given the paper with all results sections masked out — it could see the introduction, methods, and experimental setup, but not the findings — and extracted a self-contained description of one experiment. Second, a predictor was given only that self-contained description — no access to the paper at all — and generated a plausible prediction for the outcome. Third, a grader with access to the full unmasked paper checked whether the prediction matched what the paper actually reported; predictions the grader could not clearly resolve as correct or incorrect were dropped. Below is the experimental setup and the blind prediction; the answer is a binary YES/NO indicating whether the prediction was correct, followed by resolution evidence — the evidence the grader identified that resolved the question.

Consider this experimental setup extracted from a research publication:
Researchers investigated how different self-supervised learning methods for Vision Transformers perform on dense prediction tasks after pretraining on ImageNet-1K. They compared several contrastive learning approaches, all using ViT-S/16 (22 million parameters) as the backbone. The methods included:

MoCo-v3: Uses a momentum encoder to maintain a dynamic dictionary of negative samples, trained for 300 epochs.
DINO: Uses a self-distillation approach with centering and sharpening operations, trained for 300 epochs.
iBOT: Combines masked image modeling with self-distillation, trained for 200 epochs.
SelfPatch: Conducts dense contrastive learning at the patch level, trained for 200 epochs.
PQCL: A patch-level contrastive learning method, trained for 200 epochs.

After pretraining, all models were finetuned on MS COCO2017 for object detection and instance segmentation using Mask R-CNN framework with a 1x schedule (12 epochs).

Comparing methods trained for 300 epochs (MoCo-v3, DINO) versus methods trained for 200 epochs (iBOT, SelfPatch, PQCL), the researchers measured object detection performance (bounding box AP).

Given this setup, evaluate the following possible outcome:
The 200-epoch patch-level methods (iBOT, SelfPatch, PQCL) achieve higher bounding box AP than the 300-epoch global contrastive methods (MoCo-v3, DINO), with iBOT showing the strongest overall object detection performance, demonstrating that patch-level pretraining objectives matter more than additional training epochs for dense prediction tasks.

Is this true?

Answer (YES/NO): NO